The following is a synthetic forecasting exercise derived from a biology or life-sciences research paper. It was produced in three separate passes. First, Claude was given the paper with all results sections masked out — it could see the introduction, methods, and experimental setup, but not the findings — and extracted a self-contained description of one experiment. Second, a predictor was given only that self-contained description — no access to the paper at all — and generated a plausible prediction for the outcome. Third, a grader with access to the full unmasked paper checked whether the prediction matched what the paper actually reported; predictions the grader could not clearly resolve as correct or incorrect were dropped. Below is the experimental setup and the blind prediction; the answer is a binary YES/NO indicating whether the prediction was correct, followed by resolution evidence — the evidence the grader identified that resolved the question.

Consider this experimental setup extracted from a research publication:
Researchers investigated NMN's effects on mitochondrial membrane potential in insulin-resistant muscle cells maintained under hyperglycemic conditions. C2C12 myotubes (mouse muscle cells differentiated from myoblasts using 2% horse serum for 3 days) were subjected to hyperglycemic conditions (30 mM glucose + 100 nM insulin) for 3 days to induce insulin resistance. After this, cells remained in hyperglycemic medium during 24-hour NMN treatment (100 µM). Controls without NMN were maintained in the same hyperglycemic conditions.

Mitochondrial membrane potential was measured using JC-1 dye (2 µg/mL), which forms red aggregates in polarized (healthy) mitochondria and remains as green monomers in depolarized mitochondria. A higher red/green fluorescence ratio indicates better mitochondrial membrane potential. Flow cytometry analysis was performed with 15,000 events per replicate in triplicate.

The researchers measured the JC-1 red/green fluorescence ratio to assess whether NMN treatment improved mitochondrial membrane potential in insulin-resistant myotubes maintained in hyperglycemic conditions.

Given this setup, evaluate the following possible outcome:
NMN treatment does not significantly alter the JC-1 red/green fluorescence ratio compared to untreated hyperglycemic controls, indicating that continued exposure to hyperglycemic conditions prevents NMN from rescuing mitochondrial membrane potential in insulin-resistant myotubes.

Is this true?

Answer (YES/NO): YES